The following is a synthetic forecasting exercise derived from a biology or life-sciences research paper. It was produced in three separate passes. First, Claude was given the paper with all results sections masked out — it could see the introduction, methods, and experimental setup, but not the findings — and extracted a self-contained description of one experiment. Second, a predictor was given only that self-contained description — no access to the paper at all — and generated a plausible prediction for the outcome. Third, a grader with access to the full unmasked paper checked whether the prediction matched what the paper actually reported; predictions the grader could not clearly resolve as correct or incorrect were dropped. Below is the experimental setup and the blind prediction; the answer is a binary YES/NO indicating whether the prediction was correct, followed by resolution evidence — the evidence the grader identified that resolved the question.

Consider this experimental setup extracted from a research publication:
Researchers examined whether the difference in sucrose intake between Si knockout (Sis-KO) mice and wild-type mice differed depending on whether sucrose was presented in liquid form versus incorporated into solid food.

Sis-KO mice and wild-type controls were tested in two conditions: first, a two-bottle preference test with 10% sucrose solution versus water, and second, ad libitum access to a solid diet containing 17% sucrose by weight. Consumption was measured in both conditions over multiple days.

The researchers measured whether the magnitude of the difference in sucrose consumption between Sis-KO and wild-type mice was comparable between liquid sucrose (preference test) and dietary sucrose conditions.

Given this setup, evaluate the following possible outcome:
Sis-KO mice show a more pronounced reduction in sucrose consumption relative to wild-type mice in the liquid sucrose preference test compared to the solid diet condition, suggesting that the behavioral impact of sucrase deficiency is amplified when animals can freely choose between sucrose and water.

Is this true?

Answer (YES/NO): NO